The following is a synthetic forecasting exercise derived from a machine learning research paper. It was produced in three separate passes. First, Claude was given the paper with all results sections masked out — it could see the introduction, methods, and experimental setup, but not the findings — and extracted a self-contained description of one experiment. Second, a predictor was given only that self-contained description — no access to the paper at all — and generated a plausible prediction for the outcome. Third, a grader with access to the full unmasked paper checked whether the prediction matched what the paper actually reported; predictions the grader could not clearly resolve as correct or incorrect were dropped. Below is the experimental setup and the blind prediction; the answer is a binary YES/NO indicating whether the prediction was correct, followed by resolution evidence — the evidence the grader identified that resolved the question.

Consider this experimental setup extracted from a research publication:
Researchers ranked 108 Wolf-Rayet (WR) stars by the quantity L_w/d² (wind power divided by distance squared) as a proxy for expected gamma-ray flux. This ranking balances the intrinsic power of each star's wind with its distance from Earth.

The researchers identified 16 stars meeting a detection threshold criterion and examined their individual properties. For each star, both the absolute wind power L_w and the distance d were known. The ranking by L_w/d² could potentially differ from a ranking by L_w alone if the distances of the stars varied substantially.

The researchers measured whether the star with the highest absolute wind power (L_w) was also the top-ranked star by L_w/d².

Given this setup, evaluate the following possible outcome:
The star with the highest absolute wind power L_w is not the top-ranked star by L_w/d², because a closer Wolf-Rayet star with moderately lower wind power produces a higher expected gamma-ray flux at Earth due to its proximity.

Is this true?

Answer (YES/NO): YES